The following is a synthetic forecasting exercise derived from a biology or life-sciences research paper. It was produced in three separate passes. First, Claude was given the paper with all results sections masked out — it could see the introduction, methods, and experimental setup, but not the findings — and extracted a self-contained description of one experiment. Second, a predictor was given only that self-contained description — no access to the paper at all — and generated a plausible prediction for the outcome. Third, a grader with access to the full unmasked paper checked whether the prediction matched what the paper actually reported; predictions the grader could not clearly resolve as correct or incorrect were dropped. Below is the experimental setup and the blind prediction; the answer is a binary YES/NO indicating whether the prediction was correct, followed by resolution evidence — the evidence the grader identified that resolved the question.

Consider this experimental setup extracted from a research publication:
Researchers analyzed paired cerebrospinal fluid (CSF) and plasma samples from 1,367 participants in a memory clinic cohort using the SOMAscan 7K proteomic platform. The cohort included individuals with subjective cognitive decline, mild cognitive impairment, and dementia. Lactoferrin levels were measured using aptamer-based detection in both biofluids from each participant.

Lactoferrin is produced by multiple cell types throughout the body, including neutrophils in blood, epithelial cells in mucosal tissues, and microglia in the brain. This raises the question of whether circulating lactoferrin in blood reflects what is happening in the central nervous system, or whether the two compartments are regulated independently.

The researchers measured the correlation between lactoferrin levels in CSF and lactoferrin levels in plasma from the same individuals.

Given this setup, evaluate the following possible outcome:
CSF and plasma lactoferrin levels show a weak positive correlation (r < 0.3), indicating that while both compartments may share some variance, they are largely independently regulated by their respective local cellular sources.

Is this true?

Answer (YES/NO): NO